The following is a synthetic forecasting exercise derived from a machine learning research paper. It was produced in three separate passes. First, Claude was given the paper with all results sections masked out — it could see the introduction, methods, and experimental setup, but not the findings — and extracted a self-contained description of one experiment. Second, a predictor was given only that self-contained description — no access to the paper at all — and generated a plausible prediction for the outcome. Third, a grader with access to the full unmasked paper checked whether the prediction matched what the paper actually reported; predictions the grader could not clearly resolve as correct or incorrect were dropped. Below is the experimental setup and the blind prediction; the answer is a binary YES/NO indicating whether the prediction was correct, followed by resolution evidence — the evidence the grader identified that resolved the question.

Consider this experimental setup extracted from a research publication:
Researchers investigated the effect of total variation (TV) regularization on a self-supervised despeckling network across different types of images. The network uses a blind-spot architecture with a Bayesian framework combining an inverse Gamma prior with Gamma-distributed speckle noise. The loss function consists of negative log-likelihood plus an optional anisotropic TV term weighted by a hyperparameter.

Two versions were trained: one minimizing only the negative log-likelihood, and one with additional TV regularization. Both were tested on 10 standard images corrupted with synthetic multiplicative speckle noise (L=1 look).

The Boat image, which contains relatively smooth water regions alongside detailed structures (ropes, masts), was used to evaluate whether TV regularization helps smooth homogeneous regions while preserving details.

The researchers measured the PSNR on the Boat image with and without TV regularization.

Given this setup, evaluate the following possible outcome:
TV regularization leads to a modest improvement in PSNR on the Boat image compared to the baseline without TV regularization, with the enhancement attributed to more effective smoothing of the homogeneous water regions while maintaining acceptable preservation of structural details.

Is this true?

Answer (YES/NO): NO